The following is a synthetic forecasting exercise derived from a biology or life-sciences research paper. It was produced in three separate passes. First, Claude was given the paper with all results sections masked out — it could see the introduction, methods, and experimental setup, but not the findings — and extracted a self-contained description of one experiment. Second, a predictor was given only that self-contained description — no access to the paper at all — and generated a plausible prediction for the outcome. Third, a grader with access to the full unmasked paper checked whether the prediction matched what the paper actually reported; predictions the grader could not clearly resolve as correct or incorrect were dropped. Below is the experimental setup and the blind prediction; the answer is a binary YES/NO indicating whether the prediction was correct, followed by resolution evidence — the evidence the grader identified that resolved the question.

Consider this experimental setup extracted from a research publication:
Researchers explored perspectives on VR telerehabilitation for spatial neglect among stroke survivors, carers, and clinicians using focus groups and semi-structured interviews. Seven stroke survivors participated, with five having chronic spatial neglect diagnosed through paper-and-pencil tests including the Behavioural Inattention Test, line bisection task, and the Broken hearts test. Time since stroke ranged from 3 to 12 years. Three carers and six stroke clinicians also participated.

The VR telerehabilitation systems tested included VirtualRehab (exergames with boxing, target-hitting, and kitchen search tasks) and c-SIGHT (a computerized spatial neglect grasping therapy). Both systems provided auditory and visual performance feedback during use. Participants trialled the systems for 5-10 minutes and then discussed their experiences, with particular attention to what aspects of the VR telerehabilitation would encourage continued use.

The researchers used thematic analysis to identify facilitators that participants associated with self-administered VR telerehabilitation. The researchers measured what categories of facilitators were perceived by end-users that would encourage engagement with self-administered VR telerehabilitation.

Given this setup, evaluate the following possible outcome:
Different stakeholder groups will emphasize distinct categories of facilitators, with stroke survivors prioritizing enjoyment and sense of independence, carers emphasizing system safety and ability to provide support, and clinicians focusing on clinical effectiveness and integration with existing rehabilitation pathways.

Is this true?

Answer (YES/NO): NO